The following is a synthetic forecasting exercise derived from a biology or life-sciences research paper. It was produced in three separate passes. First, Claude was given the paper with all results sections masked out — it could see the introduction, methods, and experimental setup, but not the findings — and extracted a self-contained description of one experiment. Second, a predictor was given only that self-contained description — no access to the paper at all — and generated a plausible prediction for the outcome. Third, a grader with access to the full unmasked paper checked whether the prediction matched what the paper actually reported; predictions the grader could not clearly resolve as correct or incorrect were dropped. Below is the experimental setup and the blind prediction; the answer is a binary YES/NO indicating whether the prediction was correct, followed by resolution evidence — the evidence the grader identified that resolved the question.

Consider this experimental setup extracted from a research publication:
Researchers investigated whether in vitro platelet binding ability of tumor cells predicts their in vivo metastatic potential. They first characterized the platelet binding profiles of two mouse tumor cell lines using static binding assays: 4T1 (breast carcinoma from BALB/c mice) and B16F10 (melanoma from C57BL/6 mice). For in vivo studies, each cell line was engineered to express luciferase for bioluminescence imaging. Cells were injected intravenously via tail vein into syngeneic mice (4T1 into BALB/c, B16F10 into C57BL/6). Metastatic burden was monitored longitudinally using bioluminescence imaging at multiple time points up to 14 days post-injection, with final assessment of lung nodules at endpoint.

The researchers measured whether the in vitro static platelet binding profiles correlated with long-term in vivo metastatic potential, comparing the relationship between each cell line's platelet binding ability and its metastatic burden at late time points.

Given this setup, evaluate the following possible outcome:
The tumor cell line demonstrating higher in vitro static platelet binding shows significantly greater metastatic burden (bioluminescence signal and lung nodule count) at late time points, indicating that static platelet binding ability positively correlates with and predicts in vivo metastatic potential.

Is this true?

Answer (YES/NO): YES